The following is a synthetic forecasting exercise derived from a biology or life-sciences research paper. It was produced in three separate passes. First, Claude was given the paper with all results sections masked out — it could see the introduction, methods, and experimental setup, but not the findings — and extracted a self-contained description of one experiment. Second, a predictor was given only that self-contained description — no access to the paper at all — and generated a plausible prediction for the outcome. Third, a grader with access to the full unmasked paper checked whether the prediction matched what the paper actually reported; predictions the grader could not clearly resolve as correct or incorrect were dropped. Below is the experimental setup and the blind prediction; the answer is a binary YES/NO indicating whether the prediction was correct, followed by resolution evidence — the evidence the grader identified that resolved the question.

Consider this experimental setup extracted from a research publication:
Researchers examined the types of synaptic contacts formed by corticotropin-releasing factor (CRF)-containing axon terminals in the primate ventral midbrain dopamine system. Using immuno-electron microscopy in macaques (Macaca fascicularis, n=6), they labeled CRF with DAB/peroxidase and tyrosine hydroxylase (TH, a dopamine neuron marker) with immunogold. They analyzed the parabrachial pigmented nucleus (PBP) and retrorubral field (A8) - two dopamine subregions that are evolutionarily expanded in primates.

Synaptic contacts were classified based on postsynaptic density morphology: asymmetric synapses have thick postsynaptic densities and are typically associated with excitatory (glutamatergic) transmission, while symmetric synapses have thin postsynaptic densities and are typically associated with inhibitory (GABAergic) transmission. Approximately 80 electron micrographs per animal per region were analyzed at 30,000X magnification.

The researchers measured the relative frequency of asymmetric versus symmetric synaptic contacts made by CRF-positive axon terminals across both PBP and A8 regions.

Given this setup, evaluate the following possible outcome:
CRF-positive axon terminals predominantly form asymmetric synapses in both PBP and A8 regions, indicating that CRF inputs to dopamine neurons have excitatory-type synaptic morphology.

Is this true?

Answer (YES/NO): NO